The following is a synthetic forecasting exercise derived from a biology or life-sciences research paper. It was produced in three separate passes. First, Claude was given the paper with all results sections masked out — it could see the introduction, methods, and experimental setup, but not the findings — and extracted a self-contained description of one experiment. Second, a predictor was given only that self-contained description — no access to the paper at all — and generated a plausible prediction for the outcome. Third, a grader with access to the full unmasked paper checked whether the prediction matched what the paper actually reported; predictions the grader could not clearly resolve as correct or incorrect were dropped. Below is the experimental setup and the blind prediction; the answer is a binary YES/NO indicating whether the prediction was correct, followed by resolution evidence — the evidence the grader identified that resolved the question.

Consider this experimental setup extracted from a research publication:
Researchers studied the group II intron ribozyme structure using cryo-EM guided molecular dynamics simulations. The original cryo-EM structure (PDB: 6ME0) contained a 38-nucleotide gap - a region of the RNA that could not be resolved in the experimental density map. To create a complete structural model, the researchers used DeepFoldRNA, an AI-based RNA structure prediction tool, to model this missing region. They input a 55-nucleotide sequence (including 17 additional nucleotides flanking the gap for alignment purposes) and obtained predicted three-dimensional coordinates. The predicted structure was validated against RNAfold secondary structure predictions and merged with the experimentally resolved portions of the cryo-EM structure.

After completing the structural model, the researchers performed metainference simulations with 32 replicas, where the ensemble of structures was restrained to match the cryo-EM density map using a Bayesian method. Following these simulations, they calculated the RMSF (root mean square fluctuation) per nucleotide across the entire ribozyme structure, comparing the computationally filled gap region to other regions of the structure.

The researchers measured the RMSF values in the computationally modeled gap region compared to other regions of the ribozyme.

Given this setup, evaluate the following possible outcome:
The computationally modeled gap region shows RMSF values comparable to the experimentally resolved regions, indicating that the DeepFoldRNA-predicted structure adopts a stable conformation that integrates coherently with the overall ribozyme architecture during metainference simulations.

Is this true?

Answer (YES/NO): NO